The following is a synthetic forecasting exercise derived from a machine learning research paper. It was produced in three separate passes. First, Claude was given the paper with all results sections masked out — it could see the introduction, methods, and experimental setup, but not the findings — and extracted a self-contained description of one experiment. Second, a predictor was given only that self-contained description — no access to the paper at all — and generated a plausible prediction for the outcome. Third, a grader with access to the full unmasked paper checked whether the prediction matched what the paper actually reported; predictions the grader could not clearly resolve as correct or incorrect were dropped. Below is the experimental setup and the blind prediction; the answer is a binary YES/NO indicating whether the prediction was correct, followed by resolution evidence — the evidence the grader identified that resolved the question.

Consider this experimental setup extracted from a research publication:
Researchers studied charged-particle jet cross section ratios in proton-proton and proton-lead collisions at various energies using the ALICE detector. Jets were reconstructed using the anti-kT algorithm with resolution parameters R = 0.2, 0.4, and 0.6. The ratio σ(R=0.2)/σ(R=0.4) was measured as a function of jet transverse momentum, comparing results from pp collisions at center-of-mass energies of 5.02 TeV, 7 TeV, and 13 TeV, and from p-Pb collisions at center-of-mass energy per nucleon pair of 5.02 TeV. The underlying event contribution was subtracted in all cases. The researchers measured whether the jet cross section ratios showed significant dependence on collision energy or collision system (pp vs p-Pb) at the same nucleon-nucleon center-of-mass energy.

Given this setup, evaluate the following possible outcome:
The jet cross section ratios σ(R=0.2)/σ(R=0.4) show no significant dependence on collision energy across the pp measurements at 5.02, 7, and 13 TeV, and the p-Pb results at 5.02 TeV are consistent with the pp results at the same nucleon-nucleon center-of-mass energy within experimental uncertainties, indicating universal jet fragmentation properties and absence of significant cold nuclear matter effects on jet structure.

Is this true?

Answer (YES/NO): YES